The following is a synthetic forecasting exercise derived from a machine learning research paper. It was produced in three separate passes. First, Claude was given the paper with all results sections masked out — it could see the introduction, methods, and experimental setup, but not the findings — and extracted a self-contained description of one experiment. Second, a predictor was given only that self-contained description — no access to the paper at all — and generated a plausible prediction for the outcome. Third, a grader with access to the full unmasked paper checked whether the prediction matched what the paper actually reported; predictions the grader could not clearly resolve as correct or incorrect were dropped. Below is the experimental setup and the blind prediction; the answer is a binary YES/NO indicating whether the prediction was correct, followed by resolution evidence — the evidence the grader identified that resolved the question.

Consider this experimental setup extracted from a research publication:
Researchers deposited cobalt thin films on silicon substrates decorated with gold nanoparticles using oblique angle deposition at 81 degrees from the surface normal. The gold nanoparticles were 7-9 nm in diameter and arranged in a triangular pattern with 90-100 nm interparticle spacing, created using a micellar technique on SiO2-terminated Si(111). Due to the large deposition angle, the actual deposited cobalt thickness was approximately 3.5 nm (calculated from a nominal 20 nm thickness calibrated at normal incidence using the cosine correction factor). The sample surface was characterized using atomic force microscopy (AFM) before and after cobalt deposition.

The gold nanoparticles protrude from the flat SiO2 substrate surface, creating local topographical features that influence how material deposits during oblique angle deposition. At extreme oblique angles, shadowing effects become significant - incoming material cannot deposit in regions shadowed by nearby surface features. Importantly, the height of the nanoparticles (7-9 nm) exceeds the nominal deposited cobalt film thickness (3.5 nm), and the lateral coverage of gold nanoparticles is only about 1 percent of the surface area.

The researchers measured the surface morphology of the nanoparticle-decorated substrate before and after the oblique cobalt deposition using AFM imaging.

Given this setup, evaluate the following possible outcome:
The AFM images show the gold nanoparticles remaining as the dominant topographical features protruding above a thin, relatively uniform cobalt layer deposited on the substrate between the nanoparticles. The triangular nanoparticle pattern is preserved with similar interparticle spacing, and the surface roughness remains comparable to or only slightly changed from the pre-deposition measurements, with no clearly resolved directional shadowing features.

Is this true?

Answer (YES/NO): NO